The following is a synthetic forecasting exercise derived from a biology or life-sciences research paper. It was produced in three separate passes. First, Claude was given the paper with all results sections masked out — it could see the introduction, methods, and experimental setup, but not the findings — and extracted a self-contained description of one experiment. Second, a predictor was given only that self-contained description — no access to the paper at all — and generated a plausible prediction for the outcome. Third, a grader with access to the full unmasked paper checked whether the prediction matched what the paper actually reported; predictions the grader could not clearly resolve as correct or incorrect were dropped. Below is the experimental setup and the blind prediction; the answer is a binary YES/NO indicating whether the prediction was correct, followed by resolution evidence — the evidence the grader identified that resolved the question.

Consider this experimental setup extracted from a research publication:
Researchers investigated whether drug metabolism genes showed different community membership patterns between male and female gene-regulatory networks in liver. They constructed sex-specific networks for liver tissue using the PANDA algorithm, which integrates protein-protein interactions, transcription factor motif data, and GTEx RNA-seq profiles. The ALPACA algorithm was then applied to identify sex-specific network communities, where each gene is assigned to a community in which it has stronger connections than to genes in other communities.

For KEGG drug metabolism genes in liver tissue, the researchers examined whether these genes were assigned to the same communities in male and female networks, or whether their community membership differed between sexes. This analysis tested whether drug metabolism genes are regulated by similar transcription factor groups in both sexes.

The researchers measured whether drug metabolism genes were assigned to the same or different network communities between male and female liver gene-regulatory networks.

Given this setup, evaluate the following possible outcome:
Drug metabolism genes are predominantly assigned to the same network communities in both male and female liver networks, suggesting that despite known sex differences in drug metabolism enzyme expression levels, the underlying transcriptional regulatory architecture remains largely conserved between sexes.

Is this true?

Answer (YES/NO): NO